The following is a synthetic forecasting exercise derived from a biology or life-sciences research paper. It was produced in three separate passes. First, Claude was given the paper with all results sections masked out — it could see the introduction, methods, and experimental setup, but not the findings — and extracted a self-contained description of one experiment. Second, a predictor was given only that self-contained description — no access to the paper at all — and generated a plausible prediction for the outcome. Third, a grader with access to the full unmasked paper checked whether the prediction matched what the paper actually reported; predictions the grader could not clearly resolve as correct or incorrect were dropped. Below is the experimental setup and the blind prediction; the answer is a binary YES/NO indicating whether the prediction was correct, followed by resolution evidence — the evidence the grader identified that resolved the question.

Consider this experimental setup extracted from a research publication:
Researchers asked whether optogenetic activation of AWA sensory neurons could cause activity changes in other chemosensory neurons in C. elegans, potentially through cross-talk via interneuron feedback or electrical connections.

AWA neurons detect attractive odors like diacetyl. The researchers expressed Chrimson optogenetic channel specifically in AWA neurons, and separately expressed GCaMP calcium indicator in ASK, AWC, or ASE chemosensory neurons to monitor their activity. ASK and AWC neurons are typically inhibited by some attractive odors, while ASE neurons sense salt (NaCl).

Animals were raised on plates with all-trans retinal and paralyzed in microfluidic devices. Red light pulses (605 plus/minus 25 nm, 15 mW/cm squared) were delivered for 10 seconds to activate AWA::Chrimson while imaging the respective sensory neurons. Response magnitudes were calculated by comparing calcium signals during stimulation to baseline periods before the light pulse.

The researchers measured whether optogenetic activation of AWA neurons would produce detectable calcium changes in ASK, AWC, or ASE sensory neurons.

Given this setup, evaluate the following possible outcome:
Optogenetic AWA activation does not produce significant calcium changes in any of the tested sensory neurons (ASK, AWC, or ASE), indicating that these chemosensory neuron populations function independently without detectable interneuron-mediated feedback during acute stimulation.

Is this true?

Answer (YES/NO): YES